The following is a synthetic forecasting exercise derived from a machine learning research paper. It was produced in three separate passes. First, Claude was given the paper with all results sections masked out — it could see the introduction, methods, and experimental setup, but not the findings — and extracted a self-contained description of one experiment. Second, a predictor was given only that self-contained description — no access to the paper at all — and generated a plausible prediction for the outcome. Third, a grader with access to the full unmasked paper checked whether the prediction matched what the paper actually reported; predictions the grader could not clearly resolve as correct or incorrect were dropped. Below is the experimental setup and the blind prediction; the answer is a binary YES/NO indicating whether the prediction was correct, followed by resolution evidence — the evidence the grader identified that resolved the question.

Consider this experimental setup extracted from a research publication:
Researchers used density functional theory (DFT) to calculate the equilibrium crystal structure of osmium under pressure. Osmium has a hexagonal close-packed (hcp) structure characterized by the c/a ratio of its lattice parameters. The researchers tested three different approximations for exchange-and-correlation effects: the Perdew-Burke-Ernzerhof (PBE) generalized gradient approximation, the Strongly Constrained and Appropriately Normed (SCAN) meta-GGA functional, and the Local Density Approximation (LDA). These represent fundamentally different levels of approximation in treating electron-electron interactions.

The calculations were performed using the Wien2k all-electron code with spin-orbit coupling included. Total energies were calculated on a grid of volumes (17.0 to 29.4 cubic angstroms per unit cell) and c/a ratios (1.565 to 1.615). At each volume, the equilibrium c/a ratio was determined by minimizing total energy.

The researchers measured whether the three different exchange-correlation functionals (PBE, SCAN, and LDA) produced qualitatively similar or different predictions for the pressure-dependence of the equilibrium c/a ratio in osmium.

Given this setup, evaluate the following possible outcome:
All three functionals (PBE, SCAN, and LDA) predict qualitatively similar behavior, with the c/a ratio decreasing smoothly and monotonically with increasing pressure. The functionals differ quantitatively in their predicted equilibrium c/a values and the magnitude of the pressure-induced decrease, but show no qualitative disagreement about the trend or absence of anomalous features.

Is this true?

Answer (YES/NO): NO